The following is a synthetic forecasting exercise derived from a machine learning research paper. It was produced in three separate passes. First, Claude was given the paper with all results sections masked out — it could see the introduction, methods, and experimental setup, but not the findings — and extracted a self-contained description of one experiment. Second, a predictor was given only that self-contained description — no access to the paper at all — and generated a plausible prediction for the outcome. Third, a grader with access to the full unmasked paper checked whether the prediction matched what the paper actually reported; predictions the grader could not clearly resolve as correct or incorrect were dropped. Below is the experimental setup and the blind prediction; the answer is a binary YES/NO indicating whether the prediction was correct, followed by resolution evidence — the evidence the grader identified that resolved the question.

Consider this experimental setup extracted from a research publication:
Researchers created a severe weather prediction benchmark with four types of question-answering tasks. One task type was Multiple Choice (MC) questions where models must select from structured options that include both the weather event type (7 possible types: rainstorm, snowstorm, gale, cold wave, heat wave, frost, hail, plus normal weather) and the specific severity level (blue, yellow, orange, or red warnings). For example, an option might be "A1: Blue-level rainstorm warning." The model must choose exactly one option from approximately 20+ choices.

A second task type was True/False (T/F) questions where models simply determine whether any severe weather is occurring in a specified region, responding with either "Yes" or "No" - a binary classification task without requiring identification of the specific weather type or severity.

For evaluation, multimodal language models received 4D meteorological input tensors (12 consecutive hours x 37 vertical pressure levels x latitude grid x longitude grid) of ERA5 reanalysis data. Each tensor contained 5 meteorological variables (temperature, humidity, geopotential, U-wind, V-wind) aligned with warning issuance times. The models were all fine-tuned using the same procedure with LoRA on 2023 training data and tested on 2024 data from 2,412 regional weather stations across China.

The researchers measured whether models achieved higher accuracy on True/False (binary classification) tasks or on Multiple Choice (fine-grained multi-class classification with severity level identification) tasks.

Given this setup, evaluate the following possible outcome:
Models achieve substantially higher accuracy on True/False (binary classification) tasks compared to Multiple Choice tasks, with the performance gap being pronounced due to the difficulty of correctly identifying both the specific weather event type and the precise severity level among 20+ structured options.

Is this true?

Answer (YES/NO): YES